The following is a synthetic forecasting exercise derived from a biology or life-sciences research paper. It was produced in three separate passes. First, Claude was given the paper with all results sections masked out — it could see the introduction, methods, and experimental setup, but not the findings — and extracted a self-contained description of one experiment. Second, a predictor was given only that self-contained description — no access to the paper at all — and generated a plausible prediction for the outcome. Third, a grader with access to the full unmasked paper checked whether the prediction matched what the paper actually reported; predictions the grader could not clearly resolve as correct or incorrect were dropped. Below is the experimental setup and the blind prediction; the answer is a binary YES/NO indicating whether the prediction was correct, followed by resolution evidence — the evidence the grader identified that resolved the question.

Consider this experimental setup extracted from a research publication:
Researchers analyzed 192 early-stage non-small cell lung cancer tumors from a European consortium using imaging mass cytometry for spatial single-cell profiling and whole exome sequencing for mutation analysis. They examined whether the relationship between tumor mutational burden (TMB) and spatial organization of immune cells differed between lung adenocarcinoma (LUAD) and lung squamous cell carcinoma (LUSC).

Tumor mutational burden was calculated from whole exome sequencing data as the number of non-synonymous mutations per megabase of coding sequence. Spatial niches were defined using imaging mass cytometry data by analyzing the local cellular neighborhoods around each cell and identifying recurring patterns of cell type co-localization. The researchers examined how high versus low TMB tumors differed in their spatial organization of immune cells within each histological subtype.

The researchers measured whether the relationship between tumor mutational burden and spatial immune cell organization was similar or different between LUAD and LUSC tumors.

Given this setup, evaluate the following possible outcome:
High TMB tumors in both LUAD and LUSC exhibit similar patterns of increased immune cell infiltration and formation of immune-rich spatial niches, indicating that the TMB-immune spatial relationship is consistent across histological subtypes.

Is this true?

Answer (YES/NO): NO